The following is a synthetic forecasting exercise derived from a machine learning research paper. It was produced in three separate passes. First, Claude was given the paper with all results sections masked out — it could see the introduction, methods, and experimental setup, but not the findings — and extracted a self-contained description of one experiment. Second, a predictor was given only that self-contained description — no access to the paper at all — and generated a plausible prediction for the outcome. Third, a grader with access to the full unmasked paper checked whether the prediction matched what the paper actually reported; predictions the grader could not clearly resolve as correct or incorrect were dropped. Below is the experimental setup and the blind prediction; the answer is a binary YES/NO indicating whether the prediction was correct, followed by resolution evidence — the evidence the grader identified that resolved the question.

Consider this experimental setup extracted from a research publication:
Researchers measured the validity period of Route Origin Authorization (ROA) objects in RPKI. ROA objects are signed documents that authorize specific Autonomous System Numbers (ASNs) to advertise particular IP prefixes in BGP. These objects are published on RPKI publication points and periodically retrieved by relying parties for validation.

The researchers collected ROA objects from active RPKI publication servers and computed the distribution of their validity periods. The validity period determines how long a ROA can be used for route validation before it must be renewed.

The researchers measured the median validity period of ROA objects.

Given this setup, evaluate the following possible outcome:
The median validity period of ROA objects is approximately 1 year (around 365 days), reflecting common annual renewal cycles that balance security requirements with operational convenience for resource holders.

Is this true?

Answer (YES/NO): NO